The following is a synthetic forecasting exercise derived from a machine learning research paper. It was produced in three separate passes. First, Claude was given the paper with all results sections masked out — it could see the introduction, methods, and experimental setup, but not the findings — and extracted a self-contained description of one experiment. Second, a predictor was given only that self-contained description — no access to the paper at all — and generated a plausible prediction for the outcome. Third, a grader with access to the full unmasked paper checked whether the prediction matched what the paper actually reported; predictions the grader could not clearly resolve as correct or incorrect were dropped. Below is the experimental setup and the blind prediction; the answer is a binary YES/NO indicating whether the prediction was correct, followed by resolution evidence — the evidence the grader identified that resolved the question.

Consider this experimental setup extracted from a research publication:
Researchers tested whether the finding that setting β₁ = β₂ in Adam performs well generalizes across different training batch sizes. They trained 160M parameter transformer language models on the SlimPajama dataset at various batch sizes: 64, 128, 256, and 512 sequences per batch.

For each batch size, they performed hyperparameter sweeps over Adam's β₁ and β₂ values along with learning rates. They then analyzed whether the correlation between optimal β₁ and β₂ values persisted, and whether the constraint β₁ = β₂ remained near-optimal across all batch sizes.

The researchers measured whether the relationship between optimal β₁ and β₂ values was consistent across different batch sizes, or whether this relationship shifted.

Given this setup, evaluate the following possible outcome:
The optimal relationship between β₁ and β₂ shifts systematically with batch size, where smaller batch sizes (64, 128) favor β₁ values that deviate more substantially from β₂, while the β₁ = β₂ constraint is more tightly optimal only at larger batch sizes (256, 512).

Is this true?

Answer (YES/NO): NO